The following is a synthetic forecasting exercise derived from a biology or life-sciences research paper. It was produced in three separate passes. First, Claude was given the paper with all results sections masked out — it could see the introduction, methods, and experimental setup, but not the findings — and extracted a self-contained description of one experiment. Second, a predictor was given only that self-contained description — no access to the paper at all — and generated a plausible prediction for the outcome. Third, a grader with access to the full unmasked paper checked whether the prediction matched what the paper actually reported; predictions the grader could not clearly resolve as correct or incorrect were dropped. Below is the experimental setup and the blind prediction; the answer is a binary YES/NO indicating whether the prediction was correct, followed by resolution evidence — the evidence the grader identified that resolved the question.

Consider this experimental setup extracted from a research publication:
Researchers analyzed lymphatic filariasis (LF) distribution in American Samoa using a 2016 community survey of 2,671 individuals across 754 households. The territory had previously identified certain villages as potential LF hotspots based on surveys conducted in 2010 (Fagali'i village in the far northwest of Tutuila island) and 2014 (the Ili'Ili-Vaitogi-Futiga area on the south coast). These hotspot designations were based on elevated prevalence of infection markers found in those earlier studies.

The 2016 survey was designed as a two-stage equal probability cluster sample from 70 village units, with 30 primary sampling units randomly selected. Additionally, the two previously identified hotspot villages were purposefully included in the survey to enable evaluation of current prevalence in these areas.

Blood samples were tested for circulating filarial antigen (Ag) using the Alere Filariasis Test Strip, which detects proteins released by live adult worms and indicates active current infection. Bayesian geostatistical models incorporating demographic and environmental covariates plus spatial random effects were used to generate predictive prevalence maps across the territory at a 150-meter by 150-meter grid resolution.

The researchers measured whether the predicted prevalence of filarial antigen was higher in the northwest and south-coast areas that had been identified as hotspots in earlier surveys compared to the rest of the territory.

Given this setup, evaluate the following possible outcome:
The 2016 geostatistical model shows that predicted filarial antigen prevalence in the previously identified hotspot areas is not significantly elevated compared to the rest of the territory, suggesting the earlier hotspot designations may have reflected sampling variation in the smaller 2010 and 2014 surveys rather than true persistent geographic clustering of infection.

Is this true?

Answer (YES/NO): NO